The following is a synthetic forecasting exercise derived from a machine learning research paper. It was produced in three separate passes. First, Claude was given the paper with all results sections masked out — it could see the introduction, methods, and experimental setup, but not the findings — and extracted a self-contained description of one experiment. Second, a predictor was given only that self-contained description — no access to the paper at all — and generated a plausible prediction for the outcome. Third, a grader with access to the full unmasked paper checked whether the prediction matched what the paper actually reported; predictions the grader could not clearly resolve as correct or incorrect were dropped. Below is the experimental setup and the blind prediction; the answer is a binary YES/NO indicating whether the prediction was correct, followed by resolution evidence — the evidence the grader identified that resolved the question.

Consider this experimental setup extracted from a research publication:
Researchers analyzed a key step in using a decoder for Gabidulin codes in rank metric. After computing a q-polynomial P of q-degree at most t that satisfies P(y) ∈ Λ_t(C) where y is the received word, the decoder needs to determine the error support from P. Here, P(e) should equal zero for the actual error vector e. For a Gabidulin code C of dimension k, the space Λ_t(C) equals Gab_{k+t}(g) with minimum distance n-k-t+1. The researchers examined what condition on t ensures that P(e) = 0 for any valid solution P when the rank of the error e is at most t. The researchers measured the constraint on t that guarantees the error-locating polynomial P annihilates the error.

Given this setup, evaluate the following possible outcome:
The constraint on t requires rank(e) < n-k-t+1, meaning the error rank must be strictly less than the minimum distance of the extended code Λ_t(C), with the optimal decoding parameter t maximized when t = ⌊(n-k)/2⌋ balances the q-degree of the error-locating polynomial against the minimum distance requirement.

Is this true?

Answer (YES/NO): NO